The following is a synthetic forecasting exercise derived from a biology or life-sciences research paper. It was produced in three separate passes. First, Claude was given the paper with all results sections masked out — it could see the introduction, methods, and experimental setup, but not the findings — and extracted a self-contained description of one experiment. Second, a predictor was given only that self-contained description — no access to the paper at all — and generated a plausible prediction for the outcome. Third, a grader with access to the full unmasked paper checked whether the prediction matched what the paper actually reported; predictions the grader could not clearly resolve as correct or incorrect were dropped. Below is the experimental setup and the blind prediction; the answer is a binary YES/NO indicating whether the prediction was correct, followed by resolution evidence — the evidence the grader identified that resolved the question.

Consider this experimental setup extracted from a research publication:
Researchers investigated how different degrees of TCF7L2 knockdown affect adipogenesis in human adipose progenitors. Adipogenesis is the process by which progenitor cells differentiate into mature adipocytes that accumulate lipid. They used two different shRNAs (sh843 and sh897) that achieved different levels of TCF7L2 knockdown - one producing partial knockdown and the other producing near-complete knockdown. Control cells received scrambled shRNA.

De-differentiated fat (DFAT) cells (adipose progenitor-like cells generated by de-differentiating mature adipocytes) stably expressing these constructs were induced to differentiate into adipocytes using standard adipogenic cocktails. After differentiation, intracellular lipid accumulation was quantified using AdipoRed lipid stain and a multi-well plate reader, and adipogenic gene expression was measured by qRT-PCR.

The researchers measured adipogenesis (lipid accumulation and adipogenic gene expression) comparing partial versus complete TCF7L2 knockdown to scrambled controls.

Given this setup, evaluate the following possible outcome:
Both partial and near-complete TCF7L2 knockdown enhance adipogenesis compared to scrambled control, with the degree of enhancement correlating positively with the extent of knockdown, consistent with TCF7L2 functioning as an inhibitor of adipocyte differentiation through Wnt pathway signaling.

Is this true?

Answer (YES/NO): NO